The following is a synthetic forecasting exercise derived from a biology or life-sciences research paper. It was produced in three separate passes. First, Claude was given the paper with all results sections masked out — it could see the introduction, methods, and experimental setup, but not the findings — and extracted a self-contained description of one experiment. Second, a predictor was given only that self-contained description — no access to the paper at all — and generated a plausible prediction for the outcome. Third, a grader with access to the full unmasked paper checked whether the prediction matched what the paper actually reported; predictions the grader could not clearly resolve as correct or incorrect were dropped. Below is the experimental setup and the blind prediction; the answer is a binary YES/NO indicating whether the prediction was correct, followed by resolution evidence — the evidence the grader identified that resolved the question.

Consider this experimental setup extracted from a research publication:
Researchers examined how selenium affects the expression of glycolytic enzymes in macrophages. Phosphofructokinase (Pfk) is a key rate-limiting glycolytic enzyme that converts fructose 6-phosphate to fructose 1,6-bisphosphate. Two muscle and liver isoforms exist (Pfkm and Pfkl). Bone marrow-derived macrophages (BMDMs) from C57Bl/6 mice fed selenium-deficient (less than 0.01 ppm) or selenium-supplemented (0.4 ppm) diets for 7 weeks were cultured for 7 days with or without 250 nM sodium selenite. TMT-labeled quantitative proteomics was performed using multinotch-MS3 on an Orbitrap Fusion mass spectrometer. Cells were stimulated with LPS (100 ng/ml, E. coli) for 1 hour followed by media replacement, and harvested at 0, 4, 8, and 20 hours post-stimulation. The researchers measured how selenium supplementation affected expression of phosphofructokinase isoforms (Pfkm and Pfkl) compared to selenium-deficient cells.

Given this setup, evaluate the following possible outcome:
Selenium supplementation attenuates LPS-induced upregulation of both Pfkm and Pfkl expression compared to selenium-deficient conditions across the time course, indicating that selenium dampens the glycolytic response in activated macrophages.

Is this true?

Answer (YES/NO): YES